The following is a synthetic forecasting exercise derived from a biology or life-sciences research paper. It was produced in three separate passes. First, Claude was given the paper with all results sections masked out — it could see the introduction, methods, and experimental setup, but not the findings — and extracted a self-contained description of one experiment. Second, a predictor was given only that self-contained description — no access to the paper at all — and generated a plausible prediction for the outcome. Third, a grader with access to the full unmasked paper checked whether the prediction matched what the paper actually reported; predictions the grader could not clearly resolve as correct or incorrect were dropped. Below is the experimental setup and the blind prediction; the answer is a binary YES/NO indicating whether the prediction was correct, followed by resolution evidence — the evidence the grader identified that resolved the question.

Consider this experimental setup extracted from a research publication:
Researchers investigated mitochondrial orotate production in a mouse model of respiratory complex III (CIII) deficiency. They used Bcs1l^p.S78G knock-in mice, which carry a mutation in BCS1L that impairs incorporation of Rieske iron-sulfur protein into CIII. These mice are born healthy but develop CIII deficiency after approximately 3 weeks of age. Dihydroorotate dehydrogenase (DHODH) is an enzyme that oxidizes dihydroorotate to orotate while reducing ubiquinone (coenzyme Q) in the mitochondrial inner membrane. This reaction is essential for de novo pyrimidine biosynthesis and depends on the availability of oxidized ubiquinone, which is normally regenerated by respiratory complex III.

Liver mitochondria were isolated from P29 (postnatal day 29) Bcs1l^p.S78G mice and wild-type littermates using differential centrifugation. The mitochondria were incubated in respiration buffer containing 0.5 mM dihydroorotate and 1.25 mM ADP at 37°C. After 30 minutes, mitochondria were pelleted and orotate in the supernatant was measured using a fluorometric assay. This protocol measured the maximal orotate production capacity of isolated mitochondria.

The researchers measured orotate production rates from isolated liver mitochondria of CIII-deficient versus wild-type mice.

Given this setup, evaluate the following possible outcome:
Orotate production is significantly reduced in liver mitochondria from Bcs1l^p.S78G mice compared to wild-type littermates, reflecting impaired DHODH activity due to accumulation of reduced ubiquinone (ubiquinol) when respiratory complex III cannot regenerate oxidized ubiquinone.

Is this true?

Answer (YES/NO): NO